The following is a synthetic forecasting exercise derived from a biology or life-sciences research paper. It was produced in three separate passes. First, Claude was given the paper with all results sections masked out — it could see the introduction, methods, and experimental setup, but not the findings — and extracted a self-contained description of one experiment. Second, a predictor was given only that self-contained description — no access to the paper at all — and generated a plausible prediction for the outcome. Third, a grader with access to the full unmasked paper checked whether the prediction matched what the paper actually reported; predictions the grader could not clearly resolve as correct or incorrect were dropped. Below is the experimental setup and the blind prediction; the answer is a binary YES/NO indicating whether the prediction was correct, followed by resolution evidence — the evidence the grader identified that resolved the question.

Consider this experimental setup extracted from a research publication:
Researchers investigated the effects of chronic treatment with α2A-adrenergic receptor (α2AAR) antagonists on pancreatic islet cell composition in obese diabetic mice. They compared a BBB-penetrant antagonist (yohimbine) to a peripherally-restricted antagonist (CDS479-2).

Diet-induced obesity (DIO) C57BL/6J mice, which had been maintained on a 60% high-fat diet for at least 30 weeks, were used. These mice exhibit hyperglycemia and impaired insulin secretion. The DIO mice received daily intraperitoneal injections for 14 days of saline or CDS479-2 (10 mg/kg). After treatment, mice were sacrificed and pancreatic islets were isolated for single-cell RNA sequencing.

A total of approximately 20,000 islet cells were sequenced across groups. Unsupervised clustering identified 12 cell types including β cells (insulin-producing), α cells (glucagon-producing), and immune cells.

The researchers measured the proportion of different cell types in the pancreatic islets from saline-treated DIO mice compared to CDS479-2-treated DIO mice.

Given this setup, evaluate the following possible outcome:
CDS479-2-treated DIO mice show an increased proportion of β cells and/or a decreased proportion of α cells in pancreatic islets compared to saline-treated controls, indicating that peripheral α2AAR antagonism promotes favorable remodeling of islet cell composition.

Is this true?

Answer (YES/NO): YES